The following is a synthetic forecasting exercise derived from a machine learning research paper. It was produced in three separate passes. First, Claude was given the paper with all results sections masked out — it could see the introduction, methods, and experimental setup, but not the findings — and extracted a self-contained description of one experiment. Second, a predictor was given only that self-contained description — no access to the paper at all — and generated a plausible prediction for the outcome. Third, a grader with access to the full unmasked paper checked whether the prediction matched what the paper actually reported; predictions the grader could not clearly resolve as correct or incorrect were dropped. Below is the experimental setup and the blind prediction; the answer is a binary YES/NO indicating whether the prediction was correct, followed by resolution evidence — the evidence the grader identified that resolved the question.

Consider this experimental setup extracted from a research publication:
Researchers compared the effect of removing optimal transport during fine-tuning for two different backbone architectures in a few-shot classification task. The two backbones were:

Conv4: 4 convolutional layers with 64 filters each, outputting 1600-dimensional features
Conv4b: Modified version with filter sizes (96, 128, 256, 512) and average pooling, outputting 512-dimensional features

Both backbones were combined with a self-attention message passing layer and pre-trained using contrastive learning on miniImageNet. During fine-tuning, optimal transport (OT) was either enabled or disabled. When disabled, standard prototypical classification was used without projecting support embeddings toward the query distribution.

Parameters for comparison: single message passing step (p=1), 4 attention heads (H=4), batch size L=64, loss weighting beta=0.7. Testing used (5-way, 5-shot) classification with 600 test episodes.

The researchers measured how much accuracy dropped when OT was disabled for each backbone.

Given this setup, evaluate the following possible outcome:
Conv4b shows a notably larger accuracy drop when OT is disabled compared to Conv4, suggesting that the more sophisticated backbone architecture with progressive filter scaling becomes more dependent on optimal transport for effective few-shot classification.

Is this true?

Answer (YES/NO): YES